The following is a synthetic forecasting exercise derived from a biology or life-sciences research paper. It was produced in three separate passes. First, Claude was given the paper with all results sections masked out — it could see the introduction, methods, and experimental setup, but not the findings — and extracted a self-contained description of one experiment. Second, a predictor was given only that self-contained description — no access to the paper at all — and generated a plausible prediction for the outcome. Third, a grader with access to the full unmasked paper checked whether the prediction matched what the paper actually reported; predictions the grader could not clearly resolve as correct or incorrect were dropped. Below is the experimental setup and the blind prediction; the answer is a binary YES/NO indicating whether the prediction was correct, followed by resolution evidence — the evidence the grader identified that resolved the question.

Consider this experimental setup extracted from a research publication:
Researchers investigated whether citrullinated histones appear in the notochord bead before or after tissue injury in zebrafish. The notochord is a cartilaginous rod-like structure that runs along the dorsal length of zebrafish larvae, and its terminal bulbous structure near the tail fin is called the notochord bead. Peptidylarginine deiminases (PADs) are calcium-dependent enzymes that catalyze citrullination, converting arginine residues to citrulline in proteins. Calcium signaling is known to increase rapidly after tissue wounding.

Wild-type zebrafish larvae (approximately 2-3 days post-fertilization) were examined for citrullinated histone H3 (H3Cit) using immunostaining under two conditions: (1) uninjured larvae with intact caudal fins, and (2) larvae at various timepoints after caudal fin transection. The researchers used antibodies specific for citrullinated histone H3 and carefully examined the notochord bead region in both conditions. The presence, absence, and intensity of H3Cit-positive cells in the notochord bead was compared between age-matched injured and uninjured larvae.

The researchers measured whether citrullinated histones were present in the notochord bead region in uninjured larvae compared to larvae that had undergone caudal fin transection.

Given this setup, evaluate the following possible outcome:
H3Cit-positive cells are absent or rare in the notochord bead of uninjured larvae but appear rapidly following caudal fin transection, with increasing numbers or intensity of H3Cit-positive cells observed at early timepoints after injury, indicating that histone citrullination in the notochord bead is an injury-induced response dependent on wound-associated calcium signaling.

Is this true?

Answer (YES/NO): YES